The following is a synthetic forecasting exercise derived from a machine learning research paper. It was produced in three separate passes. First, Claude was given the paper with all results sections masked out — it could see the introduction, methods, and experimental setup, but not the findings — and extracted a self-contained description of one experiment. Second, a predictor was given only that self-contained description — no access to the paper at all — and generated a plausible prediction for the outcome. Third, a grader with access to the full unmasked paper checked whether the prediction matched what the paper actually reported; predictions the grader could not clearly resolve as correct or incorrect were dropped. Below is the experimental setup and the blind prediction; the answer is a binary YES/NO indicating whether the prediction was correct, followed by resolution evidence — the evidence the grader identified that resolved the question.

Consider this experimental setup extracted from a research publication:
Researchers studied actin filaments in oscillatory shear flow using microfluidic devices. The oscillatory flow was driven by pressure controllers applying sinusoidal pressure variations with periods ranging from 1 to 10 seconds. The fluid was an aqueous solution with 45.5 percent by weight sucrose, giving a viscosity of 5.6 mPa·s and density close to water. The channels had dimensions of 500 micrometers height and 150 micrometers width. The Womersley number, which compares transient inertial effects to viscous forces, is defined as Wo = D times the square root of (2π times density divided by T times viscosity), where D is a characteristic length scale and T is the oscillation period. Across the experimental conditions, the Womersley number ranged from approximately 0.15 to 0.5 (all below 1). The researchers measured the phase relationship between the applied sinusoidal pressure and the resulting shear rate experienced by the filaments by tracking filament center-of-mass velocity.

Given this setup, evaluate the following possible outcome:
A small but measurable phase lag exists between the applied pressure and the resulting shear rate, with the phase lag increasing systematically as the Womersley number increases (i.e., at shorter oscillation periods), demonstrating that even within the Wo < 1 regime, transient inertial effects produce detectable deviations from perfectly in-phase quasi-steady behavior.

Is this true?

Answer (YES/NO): NO